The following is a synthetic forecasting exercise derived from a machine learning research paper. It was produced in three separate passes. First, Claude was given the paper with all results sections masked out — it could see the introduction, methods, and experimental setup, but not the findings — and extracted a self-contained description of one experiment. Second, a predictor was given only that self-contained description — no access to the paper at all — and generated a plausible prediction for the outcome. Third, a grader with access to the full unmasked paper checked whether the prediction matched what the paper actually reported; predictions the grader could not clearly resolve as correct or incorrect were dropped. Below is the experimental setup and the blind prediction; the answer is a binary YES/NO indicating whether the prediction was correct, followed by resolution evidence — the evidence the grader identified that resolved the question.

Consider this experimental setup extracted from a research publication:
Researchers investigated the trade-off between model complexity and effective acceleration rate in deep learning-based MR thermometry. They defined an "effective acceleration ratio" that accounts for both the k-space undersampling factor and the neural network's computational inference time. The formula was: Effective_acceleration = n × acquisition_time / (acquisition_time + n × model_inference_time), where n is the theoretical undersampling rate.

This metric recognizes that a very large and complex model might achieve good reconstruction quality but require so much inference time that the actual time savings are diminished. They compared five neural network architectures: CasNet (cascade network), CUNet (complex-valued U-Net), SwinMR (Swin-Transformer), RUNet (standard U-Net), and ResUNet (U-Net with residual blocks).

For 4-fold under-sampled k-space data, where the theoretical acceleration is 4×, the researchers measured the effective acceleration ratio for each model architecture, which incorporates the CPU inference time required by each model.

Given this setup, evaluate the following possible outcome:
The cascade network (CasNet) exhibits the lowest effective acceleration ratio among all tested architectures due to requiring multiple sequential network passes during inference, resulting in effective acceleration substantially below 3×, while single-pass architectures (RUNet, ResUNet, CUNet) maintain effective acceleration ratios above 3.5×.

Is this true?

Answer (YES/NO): NO